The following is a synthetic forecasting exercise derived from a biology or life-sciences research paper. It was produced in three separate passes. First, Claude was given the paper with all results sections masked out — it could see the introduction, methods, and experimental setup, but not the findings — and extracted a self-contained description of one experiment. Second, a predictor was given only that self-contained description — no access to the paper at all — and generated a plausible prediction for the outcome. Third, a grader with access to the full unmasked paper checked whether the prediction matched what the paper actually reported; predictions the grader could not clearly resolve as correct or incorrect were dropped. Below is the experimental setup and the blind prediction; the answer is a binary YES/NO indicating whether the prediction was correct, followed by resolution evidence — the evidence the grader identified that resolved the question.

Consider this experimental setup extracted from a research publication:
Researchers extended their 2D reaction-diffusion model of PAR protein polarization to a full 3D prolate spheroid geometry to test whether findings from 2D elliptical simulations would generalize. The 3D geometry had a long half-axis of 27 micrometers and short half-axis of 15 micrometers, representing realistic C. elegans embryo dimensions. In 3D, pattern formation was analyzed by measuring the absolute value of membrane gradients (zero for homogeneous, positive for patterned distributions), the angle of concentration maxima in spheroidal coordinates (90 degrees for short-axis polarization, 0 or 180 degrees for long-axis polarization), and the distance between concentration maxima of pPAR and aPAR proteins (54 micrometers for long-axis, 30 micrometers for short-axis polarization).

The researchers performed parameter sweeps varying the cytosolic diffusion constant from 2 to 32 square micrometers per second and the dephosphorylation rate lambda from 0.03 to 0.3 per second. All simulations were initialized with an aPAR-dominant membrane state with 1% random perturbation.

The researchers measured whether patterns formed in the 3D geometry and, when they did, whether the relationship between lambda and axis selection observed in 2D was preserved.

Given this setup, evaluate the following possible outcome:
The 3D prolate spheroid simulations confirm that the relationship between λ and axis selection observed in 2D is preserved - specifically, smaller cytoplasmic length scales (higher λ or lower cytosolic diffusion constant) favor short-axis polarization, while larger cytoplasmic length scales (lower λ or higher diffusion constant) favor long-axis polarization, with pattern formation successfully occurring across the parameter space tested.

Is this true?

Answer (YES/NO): YES